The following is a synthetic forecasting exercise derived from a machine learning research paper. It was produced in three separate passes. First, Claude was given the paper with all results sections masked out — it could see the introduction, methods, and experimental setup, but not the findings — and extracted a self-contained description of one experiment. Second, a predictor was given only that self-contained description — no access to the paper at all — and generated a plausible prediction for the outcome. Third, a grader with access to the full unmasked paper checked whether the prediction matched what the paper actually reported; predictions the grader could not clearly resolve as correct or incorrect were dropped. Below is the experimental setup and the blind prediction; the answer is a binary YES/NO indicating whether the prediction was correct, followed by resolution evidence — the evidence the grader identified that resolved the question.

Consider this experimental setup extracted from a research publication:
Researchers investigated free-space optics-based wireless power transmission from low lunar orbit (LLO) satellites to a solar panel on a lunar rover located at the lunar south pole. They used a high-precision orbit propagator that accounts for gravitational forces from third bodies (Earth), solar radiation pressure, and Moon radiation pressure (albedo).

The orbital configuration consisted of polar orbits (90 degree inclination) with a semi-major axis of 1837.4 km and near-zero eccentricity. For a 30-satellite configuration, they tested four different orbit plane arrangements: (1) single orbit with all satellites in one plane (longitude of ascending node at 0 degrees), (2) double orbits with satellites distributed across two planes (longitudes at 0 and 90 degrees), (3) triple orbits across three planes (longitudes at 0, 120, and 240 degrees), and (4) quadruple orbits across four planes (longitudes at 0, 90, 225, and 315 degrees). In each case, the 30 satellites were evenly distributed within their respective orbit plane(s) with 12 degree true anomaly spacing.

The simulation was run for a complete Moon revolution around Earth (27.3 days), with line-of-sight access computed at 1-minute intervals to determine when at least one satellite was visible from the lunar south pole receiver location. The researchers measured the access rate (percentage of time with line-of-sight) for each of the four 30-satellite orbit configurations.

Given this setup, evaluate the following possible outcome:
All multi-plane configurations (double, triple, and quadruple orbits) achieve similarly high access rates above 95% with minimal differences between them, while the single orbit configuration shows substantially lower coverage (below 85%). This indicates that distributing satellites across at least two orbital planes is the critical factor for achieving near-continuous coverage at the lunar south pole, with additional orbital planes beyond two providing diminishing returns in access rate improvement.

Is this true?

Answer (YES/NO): NO